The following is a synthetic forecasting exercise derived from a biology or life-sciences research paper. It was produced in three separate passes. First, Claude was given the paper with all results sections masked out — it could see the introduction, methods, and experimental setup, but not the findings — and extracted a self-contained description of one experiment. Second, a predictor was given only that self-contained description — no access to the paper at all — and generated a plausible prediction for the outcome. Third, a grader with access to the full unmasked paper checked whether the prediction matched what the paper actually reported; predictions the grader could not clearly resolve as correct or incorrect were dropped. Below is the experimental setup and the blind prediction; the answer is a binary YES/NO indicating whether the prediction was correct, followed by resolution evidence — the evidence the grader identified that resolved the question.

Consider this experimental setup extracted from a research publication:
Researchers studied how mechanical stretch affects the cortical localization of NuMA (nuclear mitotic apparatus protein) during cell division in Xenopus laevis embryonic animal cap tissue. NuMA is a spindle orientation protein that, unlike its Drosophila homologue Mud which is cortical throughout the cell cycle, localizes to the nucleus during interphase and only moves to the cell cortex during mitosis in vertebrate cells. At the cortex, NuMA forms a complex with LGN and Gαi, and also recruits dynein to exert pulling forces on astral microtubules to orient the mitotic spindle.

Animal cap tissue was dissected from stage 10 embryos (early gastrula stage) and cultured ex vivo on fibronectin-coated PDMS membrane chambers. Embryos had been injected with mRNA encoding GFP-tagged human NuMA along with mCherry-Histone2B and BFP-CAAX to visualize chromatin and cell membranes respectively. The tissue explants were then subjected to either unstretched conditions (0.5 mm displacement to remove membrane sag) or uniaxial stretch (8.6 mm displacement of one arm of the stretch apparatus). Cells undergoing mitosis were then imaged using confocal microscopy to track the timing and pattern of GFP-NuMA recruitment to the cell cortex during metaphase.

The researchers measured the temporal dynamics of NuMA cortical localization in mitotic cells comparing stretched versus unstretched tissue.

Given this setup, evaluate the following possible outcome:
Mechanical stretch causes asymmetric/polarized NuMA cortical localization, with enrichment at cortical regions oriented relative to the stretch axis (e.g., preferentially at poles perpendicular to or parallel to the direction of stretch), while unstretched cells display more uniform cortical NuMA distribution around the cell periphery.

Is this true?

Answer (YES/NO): NO